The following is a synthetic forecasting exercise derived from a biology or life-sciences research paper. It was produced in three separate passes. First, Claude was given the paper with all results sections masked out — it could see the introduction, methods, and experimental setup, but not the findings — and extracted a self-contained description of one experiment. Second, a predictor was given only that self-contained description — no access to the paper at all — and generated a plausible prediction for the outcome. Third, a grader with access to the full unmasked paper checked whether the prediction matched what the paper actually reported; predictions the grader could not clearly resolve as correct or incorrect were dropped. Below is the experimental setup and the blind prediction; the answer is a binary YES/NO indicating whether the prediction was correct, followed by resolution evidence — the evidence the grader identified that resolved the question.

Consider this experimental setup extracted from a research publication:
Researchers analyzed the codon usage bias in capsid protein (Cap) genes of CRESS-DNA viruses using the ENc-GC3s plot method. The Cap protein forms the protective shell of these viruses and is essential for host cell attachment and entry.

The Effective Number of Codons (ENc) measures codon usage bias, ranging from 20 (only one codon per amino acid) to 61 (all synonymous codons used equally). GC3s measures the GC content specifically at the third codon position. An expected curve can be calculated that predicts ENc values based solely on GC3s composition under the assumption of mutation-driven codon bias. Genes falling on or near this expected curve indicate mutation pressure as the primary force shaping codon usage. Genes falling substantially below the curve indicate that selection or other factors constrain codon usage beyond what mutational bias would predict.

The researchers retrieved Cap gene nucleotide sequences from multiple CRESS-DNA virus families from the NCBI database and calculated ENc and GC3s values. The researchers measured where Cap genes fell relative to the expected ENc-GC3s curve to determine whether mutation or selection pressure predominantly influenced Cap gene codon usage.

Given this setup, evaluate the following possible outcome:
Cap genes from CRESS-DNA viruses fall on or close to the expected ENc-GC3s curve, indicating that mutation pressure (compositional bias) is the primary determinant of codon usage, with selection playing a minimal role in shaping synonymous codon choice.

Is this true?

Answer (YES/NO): NO